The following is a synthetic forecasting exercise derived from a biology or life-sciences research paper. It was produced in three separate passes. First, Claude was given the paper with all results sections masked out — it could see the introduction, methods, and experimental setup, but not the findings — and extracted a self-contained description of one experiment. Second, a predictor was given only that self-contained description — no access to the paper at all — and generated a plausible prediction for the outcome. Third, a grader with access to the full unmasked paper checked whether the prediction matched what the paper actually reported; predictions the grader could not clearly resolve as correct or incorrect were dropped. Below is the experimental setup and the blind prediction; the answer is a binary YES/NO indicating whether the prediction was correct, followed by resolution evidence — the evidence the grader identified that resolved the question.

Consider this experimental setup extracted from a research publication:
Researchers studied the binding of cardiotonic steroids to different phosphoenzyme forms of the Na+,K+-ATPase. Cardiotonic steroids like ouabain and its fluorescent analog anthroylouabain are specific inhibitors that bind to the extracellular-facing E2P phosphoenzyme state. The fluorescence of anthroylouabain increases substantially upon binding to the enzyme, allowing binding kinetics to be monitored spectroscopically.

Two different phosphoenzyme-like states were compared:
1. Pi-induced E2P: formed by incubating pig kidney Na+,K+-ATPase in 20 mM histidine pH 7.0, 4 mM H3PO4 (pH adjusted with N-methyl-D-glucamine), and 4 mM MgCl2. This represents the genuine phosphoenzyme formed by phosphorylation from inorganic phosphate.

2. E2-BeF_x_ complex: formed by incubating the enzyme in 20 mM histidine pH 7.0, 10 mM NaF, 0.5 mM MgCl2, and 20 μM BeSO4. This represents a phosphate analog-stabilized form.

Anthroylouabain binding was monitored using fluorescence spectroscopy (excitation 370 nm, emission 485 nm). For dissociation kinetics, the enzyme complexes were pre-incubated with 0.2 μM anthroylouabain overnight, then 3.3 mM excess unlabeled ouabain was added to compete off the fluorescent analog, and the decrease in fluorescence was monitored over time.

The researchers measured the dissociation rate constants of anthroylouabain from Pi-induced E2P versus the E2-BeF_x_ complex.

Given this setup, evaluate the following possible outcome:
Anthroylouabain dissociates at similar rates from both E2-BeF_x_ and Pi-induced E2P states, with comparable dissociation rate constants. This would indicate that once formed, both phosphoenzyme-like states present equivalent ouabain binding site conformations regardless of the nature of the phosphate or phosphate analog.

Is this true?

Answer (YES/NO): YES